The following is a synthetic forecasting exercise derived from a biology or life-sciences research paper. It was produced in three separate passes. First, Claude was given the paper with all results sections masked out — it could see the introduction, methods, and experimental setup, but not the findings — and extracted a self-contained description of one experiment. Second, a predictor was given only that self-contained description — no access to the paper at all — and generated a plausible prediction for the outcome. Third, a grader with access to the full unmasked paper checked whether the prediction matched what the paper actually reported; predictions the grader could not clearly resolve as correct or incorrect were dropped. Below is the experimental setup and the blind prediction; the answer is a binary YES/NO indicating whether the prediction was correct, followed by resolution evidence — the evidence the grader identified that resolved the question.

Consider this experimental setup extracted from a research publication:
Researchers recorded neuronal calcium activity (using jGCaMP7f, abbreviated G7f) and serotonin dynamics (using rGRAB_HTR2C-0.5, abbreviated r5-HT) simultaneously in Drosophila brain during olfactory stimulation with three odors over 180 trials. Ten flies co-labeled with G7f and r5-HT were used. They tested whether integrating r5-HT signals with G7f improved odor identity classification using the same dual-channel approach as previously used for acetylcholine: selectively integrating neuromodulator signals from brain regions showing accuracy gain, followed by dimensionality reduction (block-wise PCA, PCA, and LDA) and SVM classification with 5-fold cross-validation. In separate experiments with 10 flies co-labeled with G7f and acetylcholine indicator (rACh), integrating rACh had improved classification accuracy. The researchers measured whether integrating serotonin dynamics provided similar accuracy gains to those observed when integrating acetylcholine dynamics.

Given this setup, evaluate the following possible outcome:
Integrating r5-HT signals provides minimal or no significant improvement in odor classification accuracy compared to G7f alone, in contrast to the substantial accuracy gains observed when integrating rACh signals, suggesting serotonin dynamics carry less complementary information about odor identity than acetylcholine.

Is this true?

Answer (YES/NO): YES